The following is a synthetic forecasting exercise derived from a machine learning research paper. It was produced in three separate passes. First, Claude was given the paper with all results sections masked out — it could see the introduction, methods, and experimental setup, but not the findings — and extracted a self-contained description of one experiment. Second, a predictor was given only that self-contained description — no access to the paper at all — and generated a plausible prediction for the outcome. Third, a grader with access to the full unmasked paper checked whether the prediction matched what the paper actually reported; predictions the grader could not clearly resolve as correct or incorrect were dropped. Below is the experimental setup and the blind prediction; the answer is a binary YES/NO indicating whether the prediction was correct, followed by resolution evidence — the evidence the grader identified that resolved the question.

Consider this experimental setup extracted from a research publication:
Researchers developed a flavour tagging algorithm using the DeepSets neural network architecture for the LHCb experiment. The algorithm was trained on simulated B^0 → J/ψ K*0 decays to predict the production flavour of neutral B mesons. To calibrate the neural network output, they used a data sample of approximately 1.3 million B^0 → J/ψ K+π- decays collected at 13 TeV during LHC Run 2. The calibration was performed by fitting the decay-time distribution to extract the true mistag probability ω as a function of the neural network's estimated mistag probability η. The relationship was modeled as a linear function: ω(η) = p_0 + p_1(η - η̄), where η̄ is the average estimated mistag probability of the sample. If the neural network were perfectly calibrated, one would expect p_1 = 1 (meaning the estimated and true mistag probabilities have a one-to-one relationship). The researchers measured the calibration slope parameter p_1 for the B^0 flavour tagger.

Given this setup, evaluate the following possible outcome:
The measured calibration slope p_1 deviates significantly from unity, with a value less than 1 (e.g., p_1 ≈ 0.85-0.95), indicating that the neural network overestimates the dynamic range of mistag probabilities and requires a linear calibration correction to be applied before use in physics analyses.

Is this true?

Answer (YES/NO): YES